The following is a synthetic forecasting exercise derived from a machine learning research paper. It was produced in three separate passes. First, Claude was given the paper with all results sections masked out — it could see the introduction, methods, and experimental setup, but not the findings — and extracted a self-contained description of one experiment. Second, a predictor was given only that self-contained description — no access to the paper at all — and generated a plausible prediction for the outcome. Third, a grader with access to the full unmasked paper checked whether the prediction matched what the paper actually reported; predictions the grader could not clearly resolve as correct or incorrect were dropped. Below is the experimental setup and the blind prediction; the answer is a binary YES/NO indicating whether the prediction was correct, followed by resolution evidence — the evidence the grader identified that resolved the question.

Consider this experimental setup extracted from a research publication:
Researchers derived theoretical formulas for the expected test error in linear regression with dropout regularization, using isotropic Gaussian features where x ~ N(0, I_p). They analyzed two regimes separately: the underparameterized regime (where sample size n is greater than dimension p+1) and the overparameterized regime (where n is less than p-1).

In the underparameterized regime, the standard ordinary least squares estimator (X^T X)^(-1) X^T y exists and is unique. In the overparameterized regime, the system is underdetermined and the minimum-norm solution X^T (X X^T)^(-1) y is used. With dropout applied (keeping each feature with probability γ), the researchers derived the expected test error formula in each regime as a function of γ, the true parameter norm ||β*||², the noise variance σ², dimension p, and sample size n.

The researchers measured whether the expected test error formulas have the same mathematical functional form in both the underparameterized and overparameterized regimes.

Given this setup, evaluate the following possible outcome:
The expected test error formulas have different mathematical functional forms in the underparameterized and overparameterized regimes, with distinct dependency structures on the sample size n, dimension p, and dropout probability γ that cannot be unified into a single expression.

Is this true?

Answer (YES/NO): YES